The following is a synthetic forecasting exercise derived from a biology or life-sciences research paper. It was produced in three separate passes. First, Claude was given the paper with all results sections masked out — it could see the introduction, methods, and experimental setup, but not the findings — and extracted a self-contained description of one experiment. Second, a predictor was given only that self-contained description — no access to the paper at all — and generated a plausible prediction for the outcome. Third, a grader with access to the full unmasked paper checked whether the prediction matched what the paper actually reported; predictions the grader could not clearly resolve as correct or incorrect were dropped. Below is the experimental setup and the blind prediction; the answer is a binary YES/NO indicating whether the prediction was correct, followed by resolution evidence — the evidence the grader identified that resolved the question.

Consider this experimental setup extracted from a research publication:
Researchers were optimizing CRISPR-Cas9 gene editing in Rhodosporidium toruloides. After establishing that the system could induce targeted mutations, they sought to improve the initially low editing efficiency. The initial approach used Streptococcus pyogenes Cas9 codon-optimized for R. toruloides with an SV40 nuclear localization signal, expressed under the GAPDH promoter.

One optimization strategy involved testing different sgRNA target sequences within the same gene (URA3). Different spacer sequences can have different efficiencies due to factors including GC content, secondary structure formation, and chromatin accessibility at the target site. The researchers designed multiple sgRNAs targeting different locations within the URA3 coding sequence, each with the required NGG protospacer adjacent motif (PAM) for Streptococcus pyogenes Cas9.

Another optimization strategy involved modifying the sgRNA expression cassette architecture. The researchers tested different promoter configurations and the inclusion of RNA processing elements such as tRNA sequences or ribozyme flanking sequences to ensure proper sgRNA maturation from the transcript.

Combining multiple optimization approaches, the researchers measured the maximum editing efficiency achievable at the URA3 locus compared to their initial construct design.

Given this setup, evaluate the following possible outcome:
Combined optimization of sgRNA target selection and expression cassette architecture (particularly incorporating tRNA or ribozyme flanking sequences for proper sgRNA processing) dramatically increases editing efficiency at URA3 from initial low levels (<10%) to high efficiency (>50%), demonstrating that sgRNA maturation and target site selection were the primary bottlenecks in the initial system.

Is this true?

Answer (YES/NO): NO